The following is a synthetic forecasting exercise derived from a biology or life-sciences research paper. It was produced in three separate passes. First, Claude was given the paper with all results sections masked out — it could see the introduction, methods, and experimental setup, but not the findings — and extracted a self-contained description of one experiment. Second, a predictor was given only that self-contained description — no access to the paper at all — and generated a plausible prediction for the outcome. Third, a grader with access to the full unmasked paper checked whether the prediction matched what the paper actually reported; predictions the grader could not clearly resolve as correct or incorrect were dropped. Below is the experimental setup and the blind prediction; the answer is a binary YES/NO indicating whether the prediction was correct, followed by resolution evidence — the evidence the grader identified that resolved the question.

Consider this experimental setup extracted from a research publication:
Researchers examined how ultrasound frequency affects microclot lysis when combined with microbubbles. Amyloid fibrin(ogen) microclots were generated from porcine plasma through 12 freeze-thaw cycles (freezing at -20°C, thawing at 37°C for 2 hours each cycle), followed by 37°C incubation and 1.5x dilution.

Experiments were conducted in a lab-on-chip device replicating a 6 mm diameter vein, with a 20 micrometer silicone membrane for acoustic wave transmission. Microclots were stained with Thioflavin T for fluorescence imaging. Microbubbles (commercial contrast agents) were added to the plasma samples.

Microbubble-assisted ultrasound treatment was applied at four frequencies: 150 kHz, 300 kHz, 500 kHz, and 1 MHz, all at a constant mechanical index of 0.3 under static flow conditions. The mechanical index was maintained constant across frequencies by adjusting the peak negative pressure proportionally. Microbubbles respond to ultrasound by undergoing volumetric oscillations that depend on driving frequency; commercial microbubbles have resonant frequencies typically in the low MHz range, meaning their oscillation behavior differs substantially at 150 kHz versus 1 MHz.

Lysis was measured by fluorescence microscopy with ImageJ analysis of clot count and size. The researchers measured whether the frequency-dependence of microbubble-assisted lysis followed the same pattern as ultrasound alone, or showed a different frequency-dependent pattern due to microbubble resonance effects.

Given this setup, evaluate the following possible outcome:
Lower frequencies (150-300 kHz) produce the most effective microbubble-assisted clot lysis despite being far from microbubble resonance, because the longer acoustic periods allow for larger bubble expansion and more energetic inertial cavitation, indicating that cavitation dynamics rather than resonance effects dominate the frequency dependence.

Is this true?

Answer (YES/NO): YES